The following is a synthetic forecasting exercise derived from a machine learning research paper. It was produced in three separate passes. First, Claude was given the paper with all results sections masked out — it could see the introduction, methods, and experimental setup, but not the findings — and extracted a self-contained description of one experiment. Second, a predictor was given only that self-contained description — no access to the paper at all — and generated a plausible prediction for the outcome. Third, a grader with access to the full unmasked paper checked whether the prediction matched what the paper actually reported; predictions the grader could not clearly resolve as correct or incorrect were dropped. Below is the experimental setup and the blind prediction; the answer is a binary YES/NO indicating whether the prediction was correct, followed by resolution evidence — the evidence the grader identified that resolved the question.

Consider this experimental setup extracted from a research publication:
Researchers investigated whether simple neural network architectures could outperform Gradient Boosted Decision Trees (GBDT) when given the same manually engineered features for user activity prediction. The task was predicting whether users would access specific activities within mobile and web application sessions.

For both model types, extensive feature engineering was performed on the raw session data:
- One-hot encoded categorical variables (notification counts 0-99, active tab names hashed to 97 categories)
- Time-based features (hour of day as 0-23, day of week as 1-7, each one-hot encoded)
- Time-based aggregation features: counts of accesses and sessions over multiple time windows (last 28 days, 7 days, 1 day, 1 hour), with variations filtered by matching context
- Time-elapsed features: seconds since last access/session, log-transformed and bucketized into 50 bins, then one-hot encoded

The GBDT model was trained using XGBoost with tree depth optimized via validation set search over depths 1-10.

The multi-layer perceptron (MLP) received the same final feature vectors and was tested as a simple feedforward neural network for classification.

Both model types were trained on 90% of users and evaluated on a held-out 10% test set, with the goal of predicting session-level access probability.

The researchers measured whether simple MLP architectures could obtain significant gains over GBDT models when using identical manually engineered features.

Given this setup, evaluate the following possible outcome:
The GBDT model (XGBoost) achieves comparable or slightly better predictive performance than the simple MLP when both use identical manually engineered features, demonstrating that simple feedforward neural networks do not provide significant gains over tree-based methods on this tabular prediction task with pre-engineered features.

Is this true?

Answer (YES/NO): YES